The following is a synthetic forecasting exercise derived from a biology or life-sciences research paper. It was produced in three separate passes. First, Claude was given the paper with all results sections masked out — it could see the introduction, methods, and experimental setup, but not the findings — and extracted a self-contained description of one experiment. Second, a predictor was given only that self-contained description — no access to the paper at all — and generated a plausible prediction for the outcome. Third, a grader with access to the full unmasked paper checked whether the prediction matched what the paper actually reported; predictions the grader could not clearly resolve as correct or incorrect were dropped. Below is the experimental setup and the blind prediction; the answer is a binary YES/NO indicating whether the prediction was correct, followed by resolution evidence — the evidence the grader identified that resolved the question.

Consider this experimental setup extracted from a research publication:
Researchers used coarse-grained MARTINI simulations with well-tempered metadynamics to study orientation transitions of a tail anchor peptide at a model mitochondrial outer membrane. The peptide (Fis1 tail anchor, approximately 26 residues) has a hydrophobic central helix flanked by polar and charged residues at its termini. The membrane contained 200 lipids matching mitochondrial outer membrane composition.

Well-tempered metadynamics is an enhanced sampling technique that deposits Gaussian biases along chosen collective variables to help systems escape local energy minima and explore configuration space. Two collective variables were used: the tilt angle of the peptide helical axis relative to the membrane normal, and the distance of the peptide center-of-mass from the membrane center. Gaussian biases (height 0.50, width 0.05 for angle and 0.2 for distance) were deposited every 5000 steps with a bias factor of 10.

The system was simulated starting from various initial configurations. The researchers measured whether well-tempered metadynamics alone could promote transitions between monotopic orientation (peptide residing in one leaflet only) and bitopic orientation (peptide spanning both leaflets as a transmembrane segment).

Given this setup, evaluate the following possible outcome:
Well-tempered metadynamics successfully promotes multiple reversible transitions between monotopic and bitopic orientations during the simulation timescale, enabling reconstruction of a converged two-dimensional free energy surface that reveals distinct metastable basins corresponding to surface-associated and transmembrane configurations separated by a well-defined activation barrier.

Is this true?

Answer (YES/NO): NO